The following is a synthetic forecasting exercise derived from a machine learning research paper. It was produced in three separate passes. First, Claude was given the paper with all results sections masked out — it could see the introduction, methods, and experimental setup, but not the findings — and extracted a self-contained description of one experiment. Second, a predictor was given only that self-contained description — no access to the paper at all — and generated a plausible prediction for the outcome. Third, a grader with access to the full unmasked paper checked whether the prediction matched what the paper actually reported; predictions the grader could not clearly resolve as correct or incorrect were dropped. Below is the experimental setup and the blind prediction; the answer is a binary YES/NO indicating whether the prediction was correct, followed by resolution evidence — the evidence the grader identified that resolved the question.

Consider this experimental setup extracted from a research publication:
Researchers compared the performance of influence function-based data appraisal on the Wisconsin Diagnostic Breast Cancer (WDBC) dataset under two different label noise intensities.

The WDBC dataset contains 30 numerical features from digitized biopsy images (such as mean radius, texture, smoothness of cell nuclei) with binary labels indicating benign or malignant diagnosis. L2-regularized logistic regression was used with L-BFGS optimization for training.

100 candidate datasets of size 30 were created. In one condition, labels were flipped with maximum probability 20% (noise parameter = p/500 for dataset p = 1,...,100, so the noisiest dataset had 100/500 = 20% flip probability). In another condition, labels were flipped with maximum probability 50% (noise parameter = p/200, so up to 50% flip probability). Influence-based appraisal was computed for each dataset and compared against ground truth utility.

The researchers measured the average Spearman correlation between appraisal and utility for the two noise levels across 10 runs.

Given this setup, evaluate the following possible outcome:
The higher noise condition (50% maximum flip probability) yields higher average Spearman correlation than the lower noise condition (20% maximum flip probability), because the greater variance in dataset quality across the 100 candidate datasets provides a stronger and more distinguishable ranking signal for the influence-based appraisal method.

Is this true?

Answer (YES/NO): NO